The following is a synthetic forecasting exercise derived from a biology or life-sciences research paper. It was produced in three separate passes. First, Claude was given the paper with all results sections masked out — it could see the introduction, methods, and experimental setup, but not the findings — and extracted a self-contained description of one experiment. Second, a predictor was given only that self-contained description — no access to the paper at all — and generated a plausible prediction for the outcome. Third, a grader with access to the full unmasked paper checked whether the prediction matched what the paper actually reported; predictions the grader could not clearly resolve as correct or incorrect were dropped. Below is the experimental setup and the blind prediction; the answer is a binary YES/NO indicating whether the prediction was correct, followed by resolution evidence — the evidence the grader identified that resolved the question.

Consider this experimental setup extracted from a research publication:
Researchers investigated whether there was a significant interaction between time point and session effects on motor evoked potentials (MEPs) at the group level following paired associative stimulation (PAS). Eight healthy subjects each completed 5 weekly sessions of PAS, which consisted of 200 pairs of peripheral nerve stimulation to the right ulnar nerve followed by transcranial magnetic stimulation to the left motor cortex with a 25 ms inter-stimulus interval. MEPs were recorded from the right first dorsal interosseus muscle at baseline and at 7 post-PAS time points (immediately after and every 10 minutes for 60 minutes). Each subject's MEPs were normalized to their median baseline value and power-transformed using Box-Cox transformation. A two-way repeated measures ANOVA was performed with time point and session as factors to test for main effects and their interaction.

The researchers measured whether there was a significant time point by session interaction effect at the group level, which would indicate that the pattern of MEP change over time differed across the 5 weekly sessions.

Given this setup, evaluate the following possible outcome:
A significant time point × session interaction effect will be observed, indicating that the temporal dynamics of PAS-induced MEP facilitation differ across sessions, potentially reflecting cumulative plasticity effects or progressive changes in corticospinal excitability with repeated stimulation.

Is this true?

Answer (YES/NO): NO